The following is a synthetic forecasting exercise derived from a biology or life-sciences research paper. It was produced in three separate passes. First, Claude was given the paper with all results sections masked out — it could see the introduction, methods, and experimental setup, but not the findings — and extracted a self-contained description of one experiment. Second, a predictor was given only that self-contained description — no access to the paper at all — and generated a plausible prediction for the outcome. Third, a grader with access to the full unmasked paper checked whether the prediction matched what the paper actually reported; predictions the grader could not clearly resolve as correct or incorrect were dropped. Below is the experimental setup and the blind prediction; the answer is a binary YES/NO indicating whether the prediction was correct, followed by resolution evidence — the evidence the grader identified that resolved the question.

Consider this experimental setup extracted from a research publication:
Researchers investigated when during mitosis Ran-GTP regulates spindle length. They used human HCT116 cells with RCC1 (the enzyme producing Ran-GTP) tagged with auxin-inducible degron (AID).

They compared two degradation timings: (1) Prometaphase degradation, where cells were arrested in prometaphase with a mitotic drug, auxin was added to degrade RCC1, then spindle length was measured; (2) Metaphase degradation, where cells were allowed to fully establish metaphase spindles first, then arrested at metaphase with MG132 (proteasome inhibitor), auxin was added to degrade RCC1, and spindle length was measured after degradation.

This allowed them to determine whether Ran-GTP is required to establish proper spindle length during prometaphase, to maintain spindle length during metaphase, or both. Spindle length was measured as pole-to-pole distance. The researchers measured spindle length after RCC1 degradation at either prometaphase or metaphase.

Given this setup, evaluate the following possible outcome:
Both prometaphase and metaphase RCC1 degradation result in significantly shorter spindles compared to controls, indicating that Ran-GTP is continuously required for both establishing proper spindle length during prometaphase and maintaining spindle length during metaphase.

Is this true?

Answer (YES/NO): NO